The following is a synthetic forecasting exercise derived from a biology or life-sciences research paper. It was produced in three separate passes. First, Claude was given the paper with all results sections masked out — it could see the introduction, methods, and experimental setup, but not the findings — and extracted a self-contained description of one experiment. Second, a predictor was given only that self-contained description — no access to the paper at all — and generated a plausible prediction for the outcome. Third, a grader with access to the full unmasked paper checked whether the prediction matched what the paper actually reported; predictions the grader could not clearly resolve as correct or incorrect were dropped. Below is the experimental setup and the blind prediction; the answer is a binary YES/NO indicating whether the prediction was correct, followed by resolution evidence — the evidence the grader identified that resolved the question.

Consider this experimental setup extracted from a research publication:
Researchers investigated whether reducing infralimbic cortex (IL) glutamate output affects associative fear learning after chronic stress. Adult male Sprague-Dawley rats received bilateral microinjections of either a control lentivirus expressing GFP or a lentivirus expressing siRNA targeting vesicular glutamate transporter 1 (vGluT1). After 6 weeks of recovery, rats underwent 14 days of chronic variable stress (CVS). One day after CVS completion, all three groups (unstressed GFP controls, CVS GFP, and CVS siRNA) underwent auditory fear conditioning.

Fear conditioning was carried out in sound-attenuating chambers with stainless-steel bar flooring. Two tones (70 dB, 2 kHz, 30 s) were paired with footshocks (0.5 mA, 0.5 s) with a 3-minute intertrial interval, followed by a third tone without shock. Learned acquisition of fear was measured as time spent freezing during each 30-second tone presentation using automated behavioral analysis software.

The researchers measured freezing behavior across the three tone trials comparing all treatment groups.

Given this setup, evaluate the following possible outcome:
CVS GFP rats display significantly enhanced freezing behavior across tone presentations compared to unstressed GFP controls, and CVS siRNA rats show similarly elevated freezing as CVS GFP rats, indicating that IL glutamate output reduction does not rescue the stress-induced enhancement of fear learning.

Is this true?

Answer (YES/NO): NO